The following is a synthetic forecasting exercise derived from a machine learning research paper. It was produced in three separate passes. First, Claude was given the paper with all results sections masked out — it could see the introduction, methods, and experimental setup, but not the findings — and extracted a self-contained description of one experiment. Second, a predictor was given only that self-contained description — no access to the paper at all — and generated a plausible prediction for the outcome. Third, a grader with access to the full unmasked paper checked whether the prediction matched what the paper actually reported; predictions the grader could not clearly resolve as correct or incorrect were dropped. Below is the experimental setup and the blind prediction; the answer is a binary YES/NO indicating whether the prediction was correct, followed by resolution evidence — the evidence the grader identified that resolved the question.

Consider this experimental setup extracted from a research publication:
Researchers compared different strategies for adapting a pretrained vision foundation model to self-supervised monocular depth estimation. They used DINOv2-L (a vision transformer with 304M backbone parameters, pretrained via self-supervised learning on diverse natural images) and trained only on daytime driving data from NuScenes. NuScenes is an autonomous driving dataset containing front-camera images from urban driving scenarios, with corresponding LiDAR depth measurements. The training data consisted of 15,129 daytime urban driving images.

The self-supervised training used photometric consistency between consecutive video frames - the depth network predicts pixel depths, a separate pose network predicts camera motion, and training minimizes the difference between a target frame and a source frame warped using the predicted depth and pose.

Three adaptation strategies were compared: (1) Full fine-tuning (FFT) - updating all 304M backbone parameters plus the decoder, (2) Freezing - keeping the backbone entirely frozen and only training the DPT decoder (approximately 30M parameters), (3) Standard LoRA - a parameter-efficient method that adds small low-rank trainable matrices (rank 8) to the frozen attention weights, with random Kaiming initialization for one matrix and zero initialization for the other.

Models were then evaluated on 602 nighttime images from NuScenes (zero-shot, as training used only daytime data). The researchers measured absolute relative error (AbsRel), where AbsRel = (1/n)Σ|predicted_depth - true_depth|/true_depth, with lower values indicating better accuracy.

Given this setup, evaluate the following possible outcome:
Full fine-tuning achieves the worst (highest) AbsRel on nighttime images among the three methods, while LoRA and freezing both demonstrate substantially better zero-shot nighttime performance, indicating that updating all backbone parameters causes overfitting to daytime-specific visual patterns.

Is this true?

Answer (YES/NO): YES